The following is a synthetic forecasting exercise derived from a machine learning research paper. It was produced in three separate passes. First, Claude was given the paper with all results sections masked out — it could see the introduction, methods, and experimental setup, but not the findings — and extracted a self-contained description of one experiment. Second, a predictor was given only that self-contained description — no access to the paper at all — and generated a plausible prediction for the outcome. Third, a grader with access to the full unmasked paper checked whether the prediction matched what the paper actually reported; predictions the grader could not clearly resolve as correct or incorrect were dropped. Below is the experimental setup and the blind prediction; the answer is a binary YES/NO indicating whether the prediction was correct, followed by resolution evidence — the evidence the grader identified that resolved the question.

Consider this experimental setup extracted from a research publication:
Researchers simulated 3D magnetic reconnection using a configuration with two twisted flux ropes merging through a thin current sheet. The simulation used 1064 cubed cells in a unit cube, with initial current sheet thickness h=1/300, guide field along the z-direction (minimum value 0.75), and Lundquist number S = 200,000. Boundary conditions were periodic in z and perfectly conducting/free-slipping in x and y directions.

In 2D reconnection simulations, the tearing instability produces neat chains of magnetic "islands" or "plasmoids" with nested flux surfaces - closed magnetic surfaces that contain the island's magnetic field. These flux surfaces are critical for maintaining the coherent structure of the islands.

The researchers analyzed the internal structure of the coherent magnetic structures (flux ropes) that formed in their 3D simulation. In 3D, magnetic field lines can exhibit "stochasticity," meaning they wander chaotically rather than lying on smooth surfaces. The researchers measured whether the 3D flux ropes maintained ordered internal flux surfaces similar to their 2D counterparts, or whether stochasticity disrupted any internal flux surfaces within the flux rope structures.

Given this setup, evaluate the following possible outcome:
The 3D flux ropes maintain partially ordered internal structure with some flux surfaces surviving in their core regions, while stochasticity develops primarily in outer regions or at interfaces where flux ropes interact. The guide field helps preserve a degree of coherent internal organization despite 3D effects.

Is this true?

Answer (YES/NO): NO